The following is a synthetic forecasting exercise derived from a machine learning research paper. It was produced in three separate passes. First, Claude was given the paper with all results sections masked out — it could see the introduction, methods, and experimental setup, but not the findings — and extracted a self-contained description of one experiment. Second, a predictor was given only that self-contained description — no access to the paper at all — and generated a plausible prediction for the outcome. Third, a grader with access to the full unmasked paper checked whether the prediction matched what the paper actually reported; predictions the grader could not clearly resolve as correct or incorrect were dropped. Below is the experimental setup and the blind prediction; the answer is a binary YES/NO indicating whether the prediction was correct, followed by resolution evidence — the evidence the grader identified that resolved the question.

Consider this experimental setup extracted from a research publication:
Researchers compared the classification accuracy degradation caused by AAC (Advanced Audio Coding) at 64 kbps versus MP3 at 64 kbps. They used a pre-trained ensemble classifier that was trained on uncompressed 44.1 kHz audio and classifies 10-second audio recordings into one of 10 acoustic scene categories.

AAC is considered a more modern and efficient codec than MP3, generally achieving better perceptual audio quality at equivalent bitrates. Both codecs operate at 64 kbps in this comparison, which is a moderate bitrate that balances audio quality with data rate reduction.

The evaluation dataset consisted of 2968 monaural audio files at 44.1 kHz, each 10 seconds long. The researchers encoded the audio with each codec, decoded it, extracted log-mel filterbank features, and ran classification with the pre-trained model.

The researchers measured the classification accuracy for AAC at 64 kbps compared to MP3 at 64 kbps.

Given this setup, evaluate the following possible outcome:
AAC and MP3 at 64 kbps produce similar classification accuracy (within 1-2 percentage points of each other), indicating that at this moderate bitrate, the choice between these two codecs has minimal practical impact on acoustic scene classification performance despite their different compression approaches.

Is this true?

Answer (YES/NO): YES